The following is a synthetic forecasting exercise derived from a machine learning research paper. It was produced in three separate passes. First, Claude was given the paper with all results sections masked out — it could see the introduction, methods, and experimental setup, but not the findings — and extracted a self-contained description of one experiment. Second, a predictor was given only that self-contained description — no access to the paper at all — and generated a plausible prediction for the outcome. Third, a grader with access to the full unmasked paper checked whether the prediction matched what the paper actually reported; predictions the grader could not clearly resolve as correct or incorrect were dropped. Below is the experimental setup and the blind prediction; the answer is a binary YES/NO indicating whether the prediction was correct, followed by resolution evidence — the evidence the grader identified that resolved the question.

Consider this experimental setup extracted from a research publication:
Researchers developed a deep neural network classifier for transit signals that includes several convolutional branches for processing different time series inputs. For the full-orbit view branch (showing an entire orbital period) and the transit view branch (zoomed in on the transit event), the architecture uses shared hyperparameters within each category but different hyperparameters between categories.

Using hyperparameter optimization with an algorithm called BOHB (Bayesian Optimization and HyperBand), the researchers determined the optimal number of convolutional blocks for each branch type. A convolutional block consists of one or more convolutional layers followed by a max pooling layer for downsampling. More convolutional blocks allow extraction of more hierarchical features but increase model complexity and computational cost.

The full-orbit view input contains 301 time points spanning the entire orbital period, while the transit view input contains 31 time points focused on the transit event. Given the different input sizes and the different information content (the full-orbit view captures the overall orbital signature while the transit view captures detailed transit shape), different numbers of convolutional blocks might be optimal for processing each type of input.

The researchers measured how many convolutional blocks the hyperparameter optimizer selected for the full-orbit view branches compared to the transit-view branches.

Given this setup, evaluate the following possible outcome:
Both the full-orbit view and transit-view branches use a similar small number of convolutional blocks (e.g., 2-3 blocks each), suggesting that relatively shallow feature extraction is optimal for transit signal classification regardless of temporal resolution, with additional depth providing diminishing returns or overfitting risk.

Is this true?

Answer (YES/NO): NO